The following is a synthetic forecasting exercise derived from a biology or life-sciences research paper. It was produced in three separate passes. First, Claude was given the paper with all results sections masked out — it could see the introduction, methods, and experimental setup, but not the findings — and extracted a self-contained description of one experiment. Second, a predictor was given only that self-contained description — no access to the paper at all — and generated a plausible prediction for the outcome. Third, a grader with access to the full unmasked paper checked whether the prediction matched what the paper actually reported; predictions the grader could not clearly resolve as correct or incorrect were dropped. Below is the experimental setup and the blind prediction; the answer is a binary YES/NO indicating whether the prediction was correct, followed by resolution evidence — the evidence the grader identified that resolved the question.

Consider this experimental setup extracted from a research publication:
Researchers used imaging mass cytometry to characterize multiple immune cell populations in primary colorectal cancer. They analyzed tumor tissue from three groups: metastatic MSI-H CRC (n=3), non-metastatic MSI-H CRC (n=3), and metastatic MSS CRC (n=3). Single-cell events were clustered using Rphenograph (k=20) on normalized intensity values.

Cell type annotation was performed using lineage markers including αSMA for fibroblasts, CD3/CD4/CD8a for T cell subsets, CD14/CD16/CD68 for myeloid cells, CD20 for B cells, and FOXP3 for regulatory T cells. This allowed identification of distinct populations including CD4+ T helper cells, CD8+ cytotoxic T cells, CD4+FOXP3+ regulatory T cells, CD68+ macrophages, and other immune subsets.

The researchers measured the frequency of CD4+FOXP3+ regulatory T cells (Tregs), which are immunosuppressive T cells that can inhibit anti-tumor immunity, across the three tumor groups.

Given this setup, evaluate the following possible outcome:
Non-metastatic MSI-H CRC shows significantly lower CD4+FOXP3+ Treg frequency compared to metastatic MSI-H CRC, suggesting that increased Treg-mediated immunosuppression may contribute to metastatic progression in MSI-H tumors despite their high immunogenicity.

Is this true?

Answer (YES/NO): NO